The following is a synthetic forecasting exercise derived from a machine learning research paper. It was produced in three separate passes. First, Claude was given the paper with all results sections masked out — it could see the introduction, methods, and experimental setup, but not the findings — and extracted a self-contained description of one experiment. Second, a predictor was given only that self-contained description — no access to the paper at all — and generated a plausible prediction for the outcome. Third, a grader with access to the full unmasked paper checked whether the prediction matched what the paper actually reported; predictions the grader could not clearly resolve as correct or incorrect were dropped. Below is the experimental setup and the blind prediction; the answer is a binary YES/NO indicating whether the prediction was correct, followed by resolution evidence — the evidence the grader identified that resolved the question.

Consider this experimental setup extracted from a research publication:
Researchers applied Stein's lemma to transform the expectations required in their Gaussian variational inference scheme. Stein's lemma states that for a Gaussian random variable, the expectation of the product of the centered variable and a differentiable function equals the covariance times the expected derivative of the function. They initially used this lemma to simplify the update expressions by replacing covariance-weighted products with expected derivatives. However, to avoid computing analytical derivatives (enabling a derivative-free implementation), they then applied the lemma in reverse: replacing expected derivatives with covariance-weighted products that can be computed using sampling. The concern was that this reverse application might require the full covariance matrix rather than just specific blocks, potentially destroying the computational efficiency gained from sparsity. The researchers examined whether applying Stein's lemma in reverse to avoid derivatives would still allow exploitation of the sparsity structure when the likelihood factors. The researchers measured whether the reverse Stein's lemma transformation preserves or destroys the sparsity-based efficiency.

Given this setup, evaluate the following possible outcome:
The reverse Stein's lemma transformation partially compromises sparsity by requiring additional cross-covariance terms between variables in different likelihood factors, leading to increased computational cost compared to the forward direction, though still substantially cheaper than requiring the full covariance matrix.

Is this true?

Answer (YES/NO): NO